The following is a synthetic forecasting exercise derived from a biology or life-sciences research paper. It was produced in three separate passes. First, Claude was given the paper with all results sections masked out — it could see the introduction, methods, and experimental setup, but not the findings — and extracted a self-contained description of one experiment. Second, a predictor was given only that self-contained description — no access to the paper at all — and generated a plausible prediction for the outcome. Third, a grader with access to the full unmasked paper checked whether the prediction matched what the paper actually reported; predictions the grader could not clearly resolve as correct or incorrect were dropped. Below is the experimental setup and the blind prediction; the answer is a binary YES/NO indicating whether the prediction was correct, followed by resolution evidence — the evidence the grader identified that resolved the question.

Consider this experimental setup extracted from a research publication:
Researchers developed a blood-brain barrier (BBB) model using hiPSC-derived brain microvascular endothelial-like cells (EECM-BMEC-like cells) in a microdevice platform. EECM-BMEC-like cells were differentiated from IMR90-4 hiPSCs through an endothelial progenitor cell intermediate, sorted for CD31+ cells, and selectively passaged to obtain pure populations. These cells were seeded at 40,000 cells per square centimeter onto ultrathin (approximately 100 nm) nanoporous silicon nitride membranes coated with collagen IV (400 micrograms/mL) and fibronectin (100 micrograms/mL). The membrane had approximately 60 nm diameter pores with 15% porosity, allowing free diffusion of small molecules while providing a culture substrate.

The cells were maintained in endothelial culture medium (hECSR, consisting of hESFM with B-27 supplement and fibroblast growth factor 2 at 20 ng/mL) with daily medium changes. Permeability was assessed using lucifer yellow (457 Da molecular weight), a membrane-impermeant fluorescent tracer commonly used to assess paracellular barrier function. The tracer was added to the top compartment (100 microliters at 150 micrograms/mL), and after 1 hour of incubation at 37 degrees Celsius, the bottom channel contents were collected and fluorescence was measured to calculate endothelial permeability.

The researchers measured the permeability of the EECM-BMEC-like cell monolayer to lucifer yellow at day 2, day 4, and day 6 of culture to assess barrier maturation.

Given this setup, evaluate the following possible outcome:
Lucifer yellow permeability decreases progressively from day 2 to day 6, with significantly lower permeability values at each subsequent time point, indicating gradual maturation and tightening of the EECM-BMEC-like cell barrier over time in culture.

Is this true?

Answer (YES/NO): NO